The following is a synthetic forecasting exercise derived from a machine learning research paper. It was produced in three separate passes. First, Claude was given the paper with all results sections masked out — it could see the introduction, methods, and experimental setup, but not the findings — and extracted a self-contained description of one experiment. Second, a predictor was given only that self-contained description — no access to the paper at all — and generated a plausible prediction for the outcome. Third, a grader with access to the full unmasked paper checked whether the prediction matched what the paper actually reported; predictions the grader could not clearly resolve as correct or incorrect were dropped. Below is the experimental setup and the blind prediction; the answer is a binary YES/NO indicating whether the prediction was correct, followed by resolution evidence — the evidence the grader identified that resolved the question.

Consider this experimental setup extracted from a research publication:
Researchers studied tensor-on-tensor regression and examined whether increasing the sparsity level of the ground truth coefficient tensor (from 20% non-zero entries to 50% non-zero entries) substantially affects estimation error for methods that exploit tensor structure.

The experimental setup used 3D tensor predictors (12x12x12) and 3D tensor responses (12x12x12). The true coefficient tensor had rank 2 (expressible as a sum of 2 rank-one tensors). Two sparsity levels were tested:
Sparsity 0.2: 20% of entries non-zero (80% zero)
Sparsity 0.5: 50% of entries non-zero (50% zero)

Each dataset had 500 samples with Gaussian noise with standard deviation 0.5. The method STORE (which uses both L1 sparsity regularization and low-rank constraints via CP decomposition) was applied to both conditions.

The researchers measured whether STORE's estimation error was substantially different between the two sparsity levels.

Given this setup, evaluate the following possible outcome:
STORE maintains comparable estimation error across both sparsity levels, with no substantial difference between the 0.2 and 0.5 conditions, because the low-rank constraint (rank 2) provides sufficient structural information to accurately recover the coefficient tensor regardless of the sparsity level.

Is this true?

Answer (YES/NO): NO